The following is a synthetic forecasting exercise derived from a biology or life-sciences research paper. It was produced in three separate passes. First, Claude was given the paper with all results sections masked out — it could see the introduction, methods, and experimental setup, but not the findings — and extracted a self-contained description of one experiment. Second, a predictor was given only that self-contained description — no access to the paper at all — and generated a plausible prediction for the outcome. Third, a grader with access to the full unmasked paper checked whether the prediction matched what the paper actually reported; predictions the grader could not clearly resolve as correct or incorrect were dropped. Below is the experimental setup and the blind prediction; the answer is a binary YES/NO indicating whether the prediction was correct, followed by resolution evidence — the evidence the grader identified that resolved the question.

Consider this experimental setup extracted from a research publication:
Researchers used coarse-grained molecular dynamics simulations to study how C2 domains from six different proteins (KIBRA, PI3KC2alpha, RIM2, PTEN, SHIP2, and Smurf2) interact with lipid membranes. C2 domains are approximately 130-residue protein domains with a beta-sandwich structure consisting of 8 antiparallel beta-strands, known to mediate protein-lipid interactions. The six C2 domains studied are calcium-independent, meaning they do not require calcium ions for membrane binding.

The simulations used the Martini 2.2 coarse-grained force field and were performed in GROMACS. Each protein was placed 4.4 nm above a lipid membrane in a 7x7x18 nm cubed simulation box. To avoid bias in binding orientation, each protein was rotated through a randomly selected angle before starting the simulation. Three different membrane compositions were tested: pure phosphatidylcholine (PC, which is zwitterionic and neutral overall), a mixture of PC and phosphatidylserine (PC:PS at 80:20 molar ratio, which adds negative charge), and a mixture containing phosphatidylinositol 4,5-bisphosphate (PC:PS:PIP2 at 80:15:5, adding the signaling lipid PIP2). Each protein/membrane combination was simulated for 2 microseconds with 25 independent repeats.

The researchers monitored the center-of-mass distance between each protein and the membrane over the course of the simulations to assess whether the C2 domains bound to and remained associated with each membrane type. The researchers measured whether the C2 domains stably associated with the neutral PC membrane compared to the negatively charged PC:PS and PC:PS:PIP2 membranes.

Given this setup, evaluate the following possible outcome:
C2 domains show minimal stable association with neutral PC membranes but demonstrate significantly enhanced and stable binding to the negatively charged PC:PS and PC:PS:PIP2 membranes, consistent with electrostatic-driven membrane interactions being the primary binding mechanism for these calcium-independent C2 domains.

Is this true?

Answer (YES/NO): YES